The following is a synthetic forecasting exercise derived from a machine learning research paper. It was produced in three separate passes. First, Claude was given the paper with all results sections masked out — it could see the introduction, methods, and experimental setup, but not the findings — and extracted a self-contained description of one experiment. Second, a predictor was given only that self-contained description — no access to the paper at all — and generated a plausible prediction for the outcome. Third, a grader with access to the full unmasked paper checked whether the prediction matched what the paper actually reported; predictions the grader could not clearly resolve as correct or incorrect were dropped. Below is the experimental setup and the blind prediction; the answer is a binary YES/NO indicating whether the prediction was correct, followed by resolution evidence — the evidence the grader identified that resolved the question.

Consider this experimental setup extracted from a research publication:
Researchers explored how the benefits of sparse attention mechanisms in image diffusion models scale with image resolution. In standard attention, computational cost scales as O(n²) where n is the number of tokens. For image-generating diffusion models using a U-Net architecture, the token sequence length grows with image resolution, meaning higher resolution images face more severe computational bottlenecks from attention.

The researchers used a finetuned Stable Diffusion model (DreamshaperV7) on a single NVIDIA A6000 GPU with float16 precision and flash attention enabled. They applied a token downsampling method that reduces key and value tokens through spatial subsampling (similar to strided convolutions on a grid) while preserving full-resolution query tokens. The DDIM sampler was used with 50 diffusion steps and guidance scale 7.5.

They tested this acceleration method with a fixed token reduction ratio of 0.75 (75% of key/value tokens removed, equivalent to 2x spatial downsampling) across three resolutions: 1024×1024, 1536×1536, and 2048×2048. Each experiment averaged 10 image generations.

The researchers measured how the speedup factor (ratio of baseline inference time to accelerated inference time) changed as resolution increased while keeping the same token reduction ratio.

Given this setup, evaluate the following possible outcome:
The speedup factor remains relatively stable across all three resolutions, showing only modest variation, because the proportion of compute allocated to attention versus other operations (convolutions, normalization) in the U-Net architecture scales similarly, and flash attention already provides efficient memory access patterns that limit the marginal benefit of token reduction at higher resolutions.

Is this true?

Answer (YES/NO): NO